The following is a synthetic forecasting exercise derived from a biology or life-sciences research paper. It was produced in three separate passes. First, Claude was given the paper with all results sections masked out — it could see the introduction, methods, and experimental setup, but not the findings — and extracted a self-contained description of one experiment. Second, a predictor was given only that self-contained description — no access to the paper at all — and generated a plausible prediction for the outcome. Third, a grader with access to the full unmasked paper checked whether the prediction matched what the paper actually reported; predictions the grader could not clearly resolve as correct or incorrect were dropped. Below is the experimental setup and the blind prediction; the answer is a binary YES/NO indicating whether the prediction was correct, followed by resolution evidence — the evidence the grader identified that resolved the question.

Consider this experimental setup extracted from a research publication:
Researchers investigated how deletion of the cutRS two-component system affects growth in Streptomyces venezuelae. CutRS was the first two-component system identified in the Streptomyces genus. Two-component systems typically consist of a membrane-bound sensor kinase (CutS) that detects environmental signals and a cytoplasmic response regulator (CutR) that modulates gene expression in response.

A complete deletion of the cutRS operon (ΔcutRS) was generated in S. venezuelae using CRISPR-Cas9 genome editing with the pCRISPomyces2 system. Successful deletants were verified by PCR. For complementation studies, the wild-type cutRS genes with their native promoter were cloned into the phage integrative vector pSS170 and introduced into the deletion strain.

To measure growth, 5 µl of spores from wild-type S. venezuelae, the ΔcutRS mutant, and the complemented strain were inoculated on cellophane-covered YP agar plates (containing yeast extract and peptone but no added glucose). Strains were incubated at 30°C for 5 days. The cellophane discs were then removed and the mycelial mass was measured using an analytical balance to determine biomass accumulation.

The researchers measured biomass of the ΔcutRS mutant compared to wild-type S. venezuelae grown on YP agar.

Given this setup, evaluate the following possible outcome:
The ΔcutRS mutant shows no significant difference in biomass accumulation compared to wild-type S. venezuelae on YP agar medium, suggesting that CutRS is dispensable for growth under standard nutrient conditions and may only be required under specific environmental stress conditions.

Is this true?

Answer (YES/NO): YES